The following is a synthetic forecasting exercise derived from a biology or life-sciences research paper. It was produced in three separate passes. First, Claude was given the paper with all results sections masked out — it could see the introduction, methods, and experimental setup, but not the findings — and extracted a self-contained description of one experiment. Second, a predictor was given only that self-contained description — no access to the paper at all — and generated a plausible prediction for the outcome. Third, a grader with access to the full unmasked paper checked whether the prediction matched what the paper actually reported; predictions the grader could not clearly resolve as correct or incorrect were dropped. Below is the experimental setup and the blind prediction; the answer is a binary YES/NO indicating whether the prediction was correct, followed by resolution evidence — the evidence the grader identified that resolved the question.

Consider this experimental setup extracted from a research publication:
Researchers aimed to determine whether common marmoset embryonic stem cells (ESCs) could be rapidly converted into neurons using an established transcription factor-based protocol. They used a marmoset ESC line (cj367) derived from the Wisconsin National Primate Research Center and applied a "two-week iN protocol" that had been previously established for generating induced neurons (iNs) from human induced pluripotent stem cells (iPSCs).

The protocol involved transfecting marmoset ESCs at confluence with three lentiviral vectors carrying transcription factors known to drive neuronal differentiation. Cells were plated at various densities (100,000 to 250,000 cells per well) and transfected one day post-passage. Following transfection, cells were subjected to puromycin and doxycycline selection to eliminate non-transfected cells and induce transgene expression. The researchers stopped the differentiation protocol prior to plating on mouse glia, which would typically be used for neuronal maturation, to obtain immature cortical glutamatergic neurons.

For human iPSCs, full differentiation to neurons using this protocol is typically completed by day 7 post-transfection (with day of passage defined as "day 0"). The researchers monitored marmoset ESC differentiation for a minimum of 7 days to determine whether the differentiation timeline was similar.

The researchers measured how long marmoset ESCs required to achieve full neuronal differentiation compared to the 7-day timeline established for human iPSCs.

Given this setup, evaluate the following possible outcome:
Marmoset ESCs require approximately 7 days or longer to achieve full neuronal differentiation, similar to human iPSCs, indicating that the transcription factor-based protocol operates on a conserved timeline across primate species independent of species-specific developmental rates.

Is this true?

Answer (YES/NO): NO